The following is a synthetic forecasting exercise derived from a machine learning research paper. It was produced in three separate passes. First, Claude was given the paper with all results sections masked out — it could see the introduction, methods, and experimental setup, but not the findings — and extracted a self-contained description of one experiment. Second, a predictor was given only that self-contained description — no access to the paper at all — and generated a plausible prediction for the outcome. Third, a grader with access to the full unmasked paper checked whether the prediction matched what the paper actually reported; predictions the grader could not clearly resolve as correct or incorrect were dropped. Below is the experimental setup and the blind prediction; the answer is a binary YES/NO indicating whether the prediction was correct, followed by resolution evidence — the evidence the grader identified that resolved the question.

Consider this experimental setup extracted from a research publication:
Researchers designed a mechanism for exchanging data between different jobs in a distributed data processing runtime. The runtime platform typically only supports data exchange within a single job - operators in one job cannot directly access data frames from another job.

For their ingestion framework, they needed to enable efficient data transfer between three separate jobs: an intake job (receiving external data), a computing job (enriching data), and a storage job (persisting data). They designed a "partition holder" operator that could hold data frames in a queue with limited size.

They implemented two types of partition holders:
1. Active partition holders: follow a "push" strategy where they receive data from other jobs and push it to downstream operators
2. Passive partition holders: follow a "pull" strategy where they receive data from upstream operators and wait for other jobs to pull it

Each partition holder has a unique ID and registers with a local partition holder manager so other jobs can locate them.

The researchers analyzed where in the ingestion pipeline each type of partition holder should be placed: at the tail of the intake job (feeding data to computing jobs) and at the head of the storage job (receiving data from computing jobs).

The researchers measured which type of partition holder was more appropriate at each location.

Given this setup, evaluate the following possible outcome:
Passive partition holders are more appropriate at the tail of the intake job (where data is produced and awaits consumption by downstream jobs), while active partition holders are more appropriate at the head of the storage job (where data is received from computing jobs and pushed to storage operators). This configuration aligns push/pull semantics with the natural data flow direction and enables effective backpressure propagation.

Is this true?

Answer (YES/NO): YES